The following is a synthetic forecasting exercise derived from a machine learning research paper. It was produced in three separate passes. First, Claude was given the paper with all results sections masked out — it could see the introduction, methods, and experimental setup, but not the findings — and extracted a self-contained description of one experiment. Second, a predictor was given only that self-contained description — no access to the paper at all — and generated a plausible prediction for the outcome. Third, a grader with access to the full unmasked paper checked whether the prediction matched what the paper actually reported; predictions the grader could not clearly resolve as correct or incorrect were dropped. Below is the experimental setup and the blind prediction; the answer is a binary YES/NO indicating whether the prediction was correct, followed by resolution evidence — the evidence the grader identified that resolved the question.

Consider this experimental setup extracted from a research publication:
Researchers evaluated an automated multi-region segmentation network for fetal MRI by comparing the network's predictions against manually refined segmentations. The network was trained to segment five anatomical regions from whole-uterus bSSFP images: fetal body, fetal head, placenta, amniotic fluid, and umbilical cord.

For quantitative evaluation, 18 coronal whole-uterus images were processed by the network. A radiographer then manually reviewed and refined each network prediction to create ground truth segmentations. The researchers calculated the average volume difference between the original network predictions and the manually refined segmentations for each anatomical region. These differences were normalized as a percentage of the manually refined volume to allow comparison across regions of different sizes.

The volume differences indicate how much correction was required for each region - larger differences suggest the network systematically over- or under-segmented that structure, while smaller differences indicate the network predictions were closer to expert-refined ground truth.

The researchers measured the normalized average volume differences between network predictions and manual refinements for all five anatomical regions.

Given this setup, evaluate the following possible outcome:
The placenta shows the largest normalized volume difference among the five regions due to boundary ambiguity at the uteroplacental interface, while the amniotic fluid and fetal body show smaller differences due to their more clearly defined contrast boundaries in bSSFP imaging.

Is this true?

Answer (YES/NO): NO